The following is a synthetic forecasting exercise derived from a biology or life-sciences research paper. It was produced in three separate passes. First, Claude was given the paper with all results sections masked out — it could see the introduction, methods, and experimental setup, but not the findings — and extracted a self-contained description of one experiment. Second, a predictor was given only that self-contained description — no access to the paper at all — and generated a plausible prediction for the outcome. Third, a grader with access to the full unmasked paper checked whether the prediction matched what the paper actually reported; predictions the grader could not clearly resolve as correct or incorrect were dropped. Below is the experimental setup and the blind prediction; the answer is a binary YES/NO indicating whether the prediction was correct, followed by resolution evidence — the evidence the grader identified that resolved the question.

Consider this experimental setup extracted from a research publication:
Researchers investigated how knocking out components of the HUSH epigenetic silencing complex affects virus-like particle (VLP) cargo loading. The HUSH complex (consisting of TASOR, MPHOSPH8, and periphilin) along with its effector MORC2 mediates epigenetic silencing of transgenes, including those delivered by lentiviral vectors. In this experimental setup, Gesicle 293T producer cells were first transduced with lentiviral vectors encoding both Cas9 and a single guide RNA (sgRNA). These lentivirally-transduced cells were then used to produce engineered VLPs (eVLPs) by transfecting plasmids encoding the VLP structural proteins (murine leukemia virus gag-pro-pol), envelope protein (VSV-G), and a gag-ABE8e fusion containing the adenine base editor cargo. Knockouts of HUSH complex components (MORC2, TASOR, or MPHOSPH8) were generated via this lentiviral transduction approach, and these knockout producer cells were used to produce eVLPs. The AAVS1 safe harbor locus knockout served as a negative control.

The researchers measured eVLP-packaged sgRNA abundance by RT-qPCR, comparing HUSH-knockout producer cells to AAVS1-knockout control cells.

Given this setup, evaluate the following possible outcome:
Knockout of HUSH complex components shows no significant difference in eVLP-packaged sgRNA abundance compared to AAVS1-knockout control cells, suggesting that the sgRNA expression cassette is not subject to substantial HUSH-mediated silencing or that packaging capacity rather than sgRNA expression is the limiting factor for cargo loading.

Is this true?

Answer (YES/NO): NO